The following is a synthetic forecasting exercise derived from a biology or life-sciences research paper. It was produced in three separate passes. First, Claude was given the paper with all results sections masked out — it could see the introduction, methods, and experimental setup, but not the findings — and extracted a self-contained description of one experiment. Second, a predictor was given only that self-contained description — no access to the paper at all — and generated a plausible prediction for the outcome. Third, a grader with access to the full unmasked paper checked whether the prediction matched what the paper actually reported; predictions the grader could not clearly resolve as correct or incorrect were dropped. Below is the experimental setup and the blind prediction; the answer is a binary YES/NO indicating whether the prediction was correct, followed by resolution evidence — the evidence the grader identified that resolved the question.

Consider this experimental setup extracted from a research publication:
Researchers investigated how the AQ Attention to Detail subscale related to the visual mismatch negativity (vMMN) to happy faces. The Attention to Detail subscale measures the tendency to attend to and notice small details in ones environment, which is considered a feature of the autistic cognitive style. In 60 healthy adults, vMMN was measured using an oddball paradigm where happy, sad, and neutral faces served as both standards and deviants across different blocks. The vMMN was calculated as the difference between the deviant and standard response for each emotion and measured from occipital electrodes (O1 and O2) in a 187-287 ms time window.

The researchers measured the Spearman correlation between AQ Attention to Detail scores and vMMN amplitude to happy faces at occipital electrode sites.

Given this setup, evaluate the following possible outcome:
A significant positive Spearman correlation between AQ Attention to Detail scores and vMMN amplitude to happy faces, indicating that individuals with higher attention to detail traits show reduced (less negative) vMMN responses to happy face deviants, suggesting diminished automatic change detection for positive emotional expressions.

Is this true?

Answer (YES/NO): NO